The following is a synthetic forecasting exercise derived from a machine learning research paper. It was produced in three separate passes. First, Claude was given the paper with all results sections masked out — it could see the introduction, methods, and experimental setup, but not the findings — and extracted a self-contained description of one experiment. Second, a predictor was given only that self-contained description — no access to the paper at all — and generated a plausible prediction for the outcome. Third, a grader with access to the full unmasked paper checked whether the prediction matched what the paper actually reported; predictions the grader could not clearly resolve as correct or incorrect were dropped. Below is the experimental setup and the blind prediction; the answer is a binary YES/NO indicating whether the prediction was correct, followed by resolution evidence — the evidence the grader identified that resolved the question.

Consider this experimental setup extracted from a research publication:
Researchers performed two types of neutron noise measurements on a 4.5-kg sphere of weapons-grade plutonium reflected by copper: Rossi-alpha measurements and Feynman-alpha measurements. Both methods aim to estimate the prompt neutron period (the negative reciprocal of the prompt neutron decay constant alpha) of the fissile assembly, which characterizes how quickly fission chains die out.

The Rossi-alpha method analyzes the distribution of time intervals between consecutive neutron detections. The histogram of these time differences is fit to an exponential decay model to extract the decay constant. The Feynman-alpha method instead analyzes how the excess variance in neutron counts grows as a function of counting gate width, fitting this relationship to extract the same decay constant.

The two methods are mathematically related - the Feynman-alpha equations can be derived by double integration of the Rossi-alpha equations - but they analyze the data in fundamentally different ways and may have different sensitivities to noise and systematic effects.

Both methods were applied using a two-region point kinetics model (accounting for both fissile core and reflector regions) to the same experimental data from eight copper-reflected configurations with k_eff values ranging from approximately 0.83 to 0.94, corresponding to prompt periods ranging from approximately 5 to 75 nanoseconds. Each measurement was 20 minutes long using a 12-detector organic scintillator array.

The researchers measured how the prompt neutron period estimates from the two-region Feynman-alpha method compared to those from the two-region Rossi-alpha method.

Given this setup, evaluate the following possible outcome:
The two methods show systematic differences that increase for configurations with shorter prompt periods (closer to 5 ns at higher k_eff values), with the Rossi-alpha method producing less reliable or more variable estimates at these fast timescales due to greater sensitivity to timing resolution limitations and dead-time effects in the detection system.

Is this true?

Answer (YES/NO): NO